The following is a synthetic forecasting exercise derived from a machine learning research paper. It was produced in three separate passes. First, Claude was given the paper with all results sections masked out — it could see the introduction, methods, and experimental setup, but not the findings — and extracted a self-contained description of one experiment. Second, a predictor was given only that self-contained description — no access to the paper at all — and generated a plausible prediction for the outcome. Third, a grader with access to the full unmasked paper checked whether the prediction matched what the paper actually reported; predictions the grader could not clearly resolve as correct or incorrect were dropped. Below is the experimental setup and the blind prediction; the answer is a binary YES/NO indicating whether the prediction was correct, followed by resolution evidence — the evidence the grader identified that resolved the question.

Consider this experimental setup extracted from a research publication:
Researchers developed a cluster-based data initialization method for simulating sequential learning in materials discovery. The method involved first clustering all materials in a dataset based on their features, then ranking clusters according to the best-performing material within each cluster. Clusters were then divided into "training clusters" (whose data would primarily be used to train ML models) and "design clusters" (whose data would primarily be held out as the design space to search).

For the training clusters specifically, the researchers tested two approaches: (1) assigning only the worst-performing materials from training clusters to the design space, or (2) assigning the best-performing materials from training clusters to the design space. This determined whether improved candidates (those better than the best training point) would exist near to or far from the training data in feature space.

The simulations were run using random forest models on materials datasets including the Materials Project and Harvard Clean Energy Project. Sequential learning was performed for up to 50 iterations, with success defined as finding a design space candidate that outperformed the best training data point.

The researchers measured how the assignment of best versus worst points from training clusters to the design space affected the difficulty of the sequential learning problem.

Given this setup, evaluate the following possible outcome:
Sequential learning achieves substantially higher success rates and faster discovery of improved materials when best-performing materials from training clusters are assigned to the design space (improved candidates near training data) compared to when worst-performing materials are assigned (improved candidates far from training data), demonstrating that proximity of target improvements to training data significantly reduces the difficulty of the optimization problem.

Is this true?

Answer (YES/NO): YES